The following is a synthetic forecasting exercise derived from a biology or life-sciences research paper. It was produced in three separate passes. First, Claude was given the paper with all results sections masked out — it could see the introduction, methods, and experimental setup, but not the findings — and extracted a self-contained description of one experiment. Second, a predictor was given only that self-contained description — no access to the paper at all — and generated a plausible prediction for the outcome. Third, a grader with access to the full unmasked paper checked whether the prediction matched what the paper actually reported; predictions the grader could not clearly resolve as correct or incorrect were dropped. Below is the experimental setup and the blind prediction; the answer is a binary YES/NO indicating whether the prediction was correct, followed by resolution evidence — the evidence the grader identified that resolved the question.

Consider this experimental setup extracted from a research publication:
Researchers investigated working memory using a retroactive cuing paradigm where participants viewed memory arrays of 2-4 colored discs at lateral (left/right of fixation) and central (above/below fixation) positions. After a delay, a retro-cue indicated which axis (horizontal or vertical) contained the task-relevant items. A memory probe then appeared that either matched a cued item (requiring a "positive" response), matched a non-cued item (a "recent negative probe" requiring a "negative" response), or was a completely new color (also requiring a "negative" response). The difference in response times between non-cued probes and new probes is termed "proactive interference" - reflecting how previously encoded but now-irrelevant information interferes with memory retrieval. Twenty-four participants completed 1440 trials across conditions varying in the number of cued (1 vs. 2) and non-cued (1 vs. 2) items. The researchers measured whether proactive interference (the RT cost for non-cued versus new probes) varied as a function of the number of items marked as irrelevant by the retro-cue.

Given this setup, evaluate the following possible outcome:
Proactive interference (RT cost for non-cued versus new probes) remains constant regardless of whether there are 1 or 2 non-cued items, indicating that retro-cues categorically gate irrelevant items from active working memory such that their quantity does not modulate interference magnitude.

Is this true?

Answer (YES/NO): NO